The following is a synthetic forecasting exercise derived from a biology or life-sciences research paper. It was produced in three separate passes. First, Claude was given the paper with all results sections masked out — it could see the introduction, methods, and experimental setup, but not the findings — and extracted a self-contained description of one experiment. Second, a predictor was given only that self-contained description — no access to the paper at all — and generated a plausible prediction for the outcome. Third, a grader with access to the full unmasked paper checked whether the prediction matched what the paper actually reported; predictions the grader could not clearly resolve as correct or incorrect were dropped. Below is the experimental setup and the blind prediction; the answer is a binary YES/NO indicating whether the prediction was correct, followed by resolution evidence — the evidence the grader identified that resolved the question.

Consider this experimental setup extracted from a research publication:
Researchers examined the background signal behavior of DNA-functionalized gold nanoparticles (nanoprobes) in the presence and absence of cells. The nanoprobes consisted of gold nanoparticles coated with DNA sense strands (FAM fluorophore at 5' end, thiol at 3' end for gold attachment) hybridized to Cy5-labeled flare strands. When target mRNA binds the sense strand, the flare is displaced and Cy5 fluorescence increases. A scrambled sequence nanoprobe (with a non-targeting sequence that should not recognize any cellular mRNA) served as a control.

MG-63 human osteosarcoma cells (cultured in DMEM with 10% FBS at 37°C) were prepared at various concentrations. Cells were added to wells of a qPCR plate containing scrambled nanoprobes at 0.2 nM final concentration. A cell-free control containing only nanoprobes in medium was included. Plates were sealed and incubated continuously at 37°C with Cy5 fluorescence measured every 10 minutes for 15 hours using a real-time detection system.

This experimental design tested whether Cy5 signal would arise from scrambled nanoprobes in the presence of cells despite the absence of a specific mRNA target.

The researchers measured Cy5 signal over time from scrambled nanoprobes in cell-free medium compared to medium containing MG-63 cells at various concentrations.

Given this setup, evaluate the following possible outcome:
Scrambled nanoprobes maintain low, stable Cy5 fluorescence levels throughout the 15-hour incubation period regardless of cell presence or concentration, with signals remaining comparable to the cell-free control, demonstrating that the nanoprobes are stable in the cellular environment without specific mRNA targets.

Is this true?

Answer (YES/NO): YES